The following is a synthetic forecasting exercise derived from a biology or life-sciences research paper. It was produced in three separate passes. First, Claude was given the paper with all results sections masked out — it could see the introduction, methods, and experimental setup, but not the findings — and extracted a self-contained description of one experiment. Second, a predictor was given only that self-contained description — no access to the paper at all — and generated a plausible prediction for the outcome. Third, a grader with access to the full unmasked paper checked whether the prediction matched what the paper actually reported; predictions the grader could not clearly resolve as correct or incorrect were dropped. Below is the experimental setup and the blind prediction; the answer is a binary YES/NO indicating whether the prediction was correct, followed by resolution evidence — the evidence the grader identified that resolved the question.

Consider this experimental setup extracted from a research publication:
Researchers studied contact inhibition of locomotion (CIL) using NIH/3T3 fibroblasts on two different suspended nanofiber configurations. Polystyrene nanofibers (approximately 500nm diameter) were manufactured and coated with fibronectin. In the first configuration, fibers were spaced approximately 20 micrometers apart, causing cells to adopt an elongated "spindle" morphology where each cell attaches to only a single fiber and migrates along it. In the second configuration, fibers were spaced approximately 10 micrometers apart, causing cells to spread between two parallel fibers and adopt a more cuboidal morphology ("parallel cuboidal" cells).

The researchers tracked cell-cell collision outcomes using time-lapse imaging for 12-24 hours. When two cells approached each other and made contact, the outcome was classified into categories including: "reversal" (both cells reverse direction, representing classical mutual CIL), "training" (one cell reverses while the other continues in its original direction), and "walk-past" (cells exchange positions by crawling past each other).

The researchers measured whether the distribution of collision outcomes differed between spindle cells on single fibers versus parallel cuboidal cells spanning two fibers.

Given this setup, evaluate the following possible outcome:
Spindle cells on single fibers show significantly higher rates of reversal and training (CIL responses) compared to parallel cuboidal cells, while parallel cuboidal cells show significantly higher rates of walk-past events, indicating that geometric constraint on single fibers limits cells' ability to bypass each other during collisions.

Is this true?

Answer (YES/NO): NO